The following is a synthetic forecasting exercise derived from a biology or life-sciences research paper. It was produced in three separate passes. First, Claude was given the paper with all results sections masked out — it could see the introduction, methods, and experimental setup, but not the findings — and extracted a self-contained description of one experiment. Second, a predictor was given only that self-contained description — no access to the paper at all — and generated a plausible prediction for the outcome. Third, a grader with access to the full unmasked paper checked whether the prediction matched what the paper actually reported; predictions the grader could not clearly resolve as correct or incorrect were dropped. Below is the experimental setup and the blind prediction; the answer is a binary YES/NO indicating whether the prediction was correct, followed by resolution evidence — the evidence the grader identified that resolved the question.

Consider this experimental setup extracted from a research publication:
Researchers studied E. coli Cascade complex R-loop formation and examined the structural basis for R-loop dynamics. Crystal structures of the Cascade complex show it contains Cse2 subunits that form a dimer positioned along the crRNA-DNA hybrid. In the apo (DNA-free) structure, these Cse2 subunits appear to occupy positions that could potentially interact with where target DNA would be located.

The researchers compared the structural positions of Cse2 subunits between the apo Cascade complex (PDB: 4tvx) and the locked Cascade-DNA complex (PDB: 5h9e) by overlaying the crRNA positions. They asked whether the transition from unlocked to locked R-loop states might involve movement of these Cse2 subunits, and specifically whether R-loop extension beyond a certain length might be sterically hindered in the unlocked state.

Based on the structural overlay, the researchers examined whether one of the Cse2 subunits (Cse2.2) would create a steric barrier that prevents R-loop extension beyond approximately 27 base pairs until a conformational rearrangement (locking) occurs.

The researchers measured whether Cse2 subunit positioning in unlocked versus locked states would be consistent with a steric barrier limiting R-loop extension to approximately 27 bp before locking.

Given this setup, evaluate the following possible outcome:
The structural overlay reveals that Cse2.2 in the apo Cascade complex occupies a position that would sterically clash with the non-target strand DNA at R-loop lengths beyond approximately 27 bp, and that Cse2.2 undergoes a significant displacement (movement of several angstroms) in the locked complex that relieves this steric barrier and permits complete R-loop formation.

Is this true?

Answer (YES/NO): NO